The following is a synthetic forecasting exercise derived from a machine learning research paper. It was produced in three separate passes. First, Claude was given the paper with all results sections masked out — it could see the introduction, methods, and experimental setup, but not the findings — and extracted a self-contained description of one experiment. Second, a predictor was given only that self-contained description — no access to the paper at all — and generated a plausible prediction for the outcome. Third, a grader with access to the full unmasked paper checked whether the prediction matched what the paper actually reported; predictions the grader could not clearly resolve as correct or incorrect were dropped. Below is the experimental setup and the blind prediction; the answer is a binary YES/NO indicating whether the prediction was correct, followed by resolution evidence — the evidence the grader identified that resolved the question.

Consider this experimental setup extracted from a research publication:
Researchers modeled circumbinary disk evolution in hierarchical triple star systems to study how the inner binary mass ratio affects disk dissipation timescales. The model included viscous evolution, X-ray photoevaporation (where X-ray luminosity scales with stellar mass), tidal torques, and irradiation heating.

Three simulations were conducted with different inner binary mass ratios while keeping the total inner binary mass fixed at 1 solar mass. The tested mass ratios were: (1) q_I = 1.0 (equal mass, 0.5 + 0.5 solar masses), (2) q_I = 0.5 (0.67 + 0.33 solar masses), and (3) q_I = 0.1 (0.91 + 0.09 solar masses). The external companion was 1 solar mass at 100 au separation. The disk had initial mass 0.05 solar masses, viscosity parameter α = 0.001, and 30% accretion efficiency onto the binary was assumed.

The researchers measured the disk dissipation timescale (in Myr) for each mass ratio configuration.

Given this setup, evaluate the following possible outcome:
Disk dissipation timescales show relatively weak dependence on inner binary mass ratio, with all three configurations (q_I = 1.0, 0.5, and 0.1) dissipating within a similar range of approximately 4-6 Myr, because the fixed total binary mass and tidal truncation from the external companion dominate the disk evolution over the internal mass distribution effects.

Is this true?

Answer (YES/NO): NO